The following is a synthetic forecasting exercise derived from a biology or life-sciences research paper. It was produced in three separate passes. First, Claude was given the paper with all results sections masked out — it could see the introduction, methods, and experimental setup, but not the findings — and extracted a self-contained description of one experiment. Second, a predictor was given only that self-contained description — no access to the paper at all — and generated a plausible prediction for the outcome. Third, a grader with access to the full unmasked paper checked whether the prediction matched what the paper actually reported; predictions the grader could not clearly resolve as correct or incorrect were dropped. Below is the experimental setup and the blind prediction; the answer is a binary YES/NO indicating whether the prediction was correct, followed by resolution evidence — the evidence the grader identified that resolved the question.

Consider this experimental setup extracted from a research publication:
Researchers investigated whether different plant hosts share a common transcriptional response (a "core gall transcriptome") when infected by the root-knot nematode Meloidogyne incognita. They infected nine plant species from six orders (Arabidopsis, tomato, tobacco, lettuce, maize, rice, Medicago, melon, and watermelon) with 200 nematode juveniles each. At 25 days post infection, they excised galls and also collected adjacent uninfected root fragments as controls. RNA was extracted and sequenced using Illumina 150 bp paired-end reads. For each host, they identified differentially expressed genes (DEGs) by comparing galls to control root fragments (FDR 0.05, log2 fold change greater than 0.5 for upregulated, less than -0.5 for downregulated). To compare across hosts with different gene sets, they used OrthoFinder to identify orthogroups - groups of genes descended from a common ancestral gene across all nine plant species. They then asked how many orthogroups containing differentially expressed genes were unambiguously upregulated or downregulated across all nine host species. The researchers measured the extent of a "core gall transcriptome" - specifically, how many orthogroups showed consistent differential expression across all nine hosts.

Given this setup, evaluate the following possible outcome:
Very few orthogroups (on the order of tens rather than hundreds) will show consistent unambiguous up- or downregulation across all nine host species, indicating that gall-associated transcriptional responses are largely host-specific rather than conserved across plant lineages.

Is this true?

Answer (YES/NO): NO